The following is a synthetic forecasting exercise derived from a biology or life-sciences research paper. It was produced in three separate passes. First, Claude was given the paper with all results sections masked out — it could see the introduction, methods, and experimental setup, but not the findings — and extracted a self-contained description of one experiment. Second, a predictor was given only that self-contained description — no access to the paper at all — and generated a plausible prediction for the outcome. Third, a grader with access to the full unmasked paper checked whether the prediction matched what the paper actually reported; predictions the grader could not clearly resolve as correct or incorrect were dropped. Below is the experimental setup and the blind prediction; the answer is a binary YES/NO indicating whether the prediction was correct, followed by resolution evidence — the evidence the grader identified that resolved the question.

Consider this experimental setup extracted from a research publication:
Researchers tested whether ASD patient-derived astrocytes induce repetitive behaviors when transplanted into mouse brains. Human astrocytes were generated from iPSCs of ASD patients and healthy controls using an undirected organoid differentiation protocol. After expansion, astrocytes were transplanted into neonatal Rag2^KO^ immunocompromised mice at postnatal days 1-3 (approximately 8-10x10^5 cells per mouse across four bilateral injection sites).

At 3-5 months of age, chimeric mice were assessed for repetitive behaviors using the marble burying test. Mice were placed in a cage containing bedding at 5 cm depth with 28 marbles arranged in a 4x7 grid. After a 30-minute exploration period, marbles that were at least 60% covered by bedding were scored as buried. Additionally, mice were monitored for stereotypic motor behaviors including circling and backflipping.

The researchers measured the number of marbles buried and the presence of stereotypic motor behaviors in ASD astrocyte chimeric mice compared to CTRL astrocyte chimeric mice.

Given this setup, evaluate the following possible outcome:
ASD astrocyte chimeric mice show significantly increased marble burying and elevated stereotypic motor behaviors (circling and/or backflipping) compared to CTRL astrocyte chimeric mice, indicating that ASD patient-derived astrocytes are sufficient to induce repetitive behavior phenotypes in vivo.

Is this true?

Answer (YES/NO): NO